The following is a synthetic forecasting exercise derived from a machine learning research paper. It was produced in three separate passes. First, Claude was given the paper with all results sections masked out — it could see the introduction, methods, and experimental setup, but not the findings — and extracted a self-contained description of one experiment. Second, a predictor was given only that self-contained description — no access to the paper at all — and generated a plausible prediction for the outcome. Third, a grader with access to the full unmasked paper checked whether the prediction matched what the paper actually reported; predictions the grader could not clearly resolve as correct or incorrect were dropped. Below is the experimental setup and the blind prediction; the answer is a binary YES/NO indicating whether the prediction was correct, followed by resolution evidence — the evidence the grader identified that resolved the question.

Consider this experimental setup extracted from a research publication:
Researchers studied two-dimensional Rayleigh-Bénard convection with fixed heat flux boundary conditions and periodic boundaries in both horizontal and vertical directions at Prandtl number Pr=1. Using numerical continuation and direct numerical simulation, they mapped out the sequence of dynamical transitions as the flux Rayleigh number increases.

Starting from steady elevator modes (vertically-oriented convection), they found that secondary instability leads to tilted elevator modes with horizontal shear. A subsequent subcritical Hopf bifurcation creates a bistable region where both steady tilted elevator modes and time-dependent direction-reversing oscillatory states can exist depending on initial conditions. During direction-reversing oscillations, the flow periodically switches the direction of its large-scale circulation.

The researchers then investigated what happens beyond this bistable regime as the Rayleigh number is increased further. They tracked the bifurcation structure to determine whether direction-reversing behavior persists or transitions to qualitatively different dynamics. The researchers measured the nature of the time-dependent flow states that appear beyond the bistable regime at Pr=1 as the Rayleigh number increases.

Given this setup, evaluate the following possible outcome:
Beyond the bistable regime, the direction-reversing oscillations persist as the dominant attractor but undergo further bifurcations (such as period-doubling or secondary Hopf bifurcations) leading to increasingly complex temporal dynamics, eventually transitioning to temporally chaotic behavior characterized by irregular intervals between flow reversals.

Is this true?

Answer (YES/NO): NO